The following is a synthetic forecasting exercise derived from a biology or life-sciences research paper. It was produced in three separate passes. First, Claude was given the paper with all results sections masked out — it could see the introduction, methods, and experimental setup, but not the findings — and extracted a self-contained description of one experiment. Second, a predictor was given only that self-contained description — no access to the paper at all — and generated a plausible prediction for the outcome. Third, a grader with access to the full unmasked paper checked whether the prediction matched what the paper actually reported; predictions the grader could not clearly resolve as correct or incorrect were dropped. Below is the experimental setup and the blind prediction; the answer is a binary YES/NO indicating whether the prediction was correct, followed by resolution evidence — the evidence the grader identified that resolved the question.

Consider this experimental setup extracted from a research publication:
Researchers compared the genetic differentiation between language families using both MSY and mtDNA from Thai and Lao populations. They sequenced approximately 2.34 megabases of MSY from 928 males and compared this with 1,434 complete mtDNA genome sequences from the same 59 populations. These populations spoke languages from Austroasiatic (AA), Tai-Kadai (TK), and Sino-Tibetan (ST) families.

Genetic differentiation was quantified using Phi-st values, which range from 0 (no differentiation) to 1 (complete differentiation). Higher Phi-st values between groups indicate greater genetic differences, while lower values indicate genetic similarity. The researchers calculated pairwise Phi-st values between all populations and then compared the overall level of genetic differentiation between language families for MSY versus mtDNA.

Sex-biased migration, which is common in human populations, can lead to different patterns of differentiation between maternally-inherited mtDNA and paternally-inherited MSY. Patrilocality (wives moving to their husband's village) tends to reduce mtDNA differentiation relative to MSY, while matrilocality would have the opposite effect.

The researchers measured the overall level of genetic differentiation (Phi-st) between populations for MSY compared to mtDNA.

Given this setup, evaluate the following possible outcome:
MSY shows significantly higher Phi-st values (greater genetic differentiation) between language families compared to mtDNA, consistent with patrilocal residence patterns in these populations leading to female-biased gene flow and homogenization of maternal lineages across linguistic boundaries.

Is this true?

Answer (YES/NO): NO